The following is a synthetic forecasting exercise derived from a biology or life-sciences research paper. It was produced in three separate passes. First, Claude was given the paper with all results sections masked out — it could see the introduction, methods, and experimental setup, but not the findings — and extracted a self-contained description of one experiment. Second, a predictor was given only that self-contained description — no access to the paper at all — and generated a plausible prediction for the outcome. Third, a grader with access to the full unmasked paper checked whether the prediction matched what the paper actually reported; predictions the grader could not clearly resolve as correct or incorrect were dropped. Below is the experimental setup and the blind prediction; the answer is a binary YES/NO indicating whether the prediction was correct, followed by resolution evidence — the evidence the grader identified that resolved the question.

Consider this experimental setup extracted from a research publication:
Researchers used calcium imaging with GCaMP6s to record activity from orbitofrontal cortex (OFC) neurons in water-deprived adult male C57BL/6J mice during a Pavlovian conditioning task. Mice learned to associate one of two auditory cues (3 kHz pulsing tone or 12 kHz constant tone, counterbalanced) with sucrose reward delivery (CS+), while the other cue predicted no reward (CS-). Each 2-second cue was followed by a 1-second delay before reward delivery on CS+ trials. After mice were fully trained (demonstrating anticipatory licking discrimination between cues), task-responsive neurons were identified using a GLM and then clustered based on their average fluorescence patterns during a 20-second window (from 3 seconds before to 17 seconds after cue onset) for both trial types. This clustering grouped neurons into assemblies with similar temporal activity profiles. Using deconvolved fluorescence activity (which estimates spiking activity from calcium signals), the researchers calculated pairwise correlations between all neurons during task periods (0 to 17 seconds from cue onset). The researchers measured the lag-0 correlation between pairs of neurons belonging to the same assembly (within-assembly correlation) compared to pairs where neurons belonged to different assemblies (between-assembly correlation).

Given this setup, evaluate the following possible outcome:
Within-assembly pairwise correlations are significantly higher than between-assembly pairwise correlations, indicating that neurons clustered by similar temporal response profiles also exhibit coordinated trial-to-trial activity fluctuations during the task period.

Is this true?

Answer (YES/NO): YES